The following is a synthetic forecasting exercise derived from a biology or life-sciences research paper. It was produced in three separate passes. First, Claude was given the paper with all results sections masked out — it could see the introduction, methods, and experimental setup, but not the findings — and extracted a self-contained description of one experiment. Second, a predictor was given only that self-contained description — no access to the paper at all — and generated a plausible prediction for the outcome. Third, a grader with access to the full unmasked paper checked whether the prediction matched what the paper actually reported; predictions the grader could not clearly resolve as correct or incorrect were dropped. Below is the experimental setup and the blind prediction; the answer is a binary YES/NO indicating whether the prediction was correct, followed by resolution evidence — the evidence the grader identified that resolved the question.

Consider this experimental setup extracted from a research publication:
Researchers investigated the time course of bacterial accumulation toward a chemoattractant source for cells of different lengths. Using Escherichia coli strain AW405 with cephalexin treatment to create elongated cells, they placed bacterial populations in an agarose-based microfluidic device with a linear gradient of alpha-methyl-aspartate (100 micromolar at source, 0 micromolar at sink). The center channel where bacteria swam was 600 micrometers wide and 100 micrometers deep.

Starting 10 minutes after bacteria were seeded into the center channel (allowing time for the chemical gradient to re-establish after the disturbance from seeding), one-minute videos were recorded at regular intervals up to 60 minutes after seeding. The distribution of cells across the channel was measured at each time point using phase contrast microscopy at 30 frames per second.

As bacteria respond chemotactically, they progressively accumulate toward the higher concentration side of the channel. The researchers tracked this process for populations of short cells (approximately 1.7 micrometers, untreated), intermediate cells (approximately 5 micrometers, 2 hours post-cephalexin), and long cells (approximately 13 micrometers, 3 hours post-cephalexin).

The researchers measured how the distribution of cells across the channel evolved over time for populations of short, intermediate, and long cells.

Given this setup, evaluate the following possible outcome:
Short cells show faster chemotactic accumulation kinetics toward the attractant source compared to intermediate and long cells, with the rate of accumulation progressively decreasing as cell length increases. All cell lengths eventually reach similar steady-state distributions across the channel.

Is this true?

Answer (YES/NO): NO